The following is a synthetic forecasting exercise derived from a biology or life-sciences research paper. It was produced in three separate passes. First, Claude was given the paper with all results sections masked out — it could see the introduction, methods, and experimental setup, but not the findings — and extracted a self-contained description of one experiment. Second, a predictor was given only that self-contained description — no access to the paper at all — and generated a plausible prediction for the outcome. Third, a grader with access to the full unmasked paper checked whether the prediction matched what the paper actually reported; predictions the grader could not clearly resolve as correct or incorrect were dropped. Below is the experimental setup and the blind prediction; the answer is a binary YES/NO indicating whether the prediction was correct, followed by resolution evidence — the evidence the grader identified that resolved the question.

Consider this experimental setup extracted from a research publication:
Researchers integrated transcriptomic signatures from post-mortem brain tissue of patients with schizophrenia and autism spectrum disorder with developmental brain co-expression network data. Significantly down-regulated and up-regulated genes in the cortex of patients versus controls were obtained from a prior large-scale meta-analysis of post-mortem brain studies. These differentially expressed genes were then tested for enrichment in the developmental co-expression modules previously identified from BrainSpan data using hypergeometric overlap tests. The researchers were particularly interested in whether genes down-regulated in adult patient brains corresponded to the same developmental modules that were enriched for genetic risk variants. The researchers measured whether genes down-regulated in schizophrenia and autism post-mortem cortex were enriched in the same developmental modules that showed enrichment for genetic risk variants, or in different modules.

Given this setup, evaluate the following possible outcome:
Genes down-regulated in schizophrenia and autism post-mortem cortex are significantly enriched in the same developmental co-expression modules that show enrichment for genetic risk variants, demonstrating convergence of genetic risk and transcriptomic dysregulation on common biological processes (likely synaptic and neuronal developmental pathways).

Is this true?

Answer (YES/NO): YES